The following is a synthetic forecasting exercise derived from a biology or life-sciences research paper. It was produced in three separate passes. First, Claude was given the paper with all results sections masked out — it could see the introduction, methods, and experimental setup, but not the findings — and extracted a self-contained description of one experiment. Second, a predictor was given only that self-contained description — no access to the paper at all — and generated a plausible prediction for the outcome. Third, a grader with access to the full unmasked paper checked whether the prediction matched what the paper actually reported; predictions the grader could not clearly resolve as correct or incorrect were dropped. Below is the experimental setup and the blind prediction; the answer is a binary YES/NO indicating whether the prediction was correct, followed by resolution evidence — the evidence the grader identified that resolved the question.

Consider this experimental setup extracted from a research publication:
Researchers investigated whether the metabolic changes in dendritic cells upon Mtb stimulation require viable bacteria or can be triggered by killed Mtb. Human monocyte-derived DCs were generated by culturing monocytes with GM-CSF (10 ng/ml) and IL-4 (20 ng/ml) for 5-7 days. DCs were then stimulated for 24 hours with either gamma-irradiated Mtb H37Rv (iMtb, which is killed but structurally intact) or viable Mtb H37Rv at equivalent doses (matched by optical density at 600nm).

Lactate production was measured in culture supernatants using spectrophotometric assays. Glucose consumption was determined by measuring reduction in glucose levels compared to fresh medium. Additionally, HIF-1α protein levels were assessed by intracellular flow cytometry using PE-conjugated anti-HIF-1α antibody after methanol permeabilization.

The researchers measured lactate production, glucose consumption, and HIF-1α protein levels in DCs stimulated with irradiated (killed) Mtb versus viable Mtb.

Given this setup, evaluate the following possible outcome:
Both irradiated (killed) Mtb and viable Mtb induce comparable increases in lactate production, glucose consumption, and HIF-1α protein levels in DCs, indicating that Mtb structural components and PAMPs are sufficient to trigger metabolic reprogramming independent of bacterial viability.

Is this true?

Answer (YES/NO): YES